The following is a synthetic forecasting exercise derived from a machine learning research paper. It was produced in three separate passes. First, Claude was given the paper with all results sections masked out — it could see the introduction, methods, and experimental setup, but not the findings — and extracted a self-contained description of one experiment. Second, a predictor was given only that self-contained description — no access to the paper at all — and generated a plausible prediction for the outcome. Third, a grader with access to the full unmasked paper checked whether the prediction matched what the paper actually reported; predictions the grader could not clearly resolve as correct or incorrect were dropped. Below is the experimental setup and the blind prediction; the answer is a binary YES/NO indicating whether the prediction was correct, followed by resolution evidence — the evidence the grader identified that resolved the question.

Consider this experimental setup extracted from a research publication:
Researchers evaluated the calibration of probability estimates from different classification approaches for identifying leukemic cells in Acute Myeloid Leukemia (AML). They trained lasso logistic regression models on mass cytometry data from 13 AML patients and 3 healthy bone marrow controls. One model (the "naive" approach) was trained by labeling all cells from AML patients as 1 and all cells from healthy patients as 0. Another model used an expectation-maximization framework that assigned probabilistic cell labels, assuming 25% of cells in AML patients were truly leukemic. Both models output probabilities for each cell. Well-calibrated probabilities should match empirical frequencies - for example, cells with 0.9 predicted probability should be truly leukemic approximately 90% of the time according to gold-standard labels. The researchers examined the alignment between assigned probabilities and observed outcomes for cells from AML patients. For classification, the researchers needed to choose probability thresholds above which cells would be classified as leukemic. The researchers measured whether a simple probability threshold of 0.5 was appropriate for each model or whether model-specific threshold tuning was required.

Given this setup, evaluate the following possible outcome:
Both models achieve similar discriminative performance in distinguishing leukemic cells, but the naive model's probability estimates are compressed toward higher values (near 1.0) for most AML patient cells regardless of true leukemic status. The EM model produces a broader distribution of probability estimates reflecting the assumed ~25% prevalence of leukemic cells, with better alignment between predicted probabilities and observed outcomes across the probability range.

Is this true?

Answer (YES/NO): NO